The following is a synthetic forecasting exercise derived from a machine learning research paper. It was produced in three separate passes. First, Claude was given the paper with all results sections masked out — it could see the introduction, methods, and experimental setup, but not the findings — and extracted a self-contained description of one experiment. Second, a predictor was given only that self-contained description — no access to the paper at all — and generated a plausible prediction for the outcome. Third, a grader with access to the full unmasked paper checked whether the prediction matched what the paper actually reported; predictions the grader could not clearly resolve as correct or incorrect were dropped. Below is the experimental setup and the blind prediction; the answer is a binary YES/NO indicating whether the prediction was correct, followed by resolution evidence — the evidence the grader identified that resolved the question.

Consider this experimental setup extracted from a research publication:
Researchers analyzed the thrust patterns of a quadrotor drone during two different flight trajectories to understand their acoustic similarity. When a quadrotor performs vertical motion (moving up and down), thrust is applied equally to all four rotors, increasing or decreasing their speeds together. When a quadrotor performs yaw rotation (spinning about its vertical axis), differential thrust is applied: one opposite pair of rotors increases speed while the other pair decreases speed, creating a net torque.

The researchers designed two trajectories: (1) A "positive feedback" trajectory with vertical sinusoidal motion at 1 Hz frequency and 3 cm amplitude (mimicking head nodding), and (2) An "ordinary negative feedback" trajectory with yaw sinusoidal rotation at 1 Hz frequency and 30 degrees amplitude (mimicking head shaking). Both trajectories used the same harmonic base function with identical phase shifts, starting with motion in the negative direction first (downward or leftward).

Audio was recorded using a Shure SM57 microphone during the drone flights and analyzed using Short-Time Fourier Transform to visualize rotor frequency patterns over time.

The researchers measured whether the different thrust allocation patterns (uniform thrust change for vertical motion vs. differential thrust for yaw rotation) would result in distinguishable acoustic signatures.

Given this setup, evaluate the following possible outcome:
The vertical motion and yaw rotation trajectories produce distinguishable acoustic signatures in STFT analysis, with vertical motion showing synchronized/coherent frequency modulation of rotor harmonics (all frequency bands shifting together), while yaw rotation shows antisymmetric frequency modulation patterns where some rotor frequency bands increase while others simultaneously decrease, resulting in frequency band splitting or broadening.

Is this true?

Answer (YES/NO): NO